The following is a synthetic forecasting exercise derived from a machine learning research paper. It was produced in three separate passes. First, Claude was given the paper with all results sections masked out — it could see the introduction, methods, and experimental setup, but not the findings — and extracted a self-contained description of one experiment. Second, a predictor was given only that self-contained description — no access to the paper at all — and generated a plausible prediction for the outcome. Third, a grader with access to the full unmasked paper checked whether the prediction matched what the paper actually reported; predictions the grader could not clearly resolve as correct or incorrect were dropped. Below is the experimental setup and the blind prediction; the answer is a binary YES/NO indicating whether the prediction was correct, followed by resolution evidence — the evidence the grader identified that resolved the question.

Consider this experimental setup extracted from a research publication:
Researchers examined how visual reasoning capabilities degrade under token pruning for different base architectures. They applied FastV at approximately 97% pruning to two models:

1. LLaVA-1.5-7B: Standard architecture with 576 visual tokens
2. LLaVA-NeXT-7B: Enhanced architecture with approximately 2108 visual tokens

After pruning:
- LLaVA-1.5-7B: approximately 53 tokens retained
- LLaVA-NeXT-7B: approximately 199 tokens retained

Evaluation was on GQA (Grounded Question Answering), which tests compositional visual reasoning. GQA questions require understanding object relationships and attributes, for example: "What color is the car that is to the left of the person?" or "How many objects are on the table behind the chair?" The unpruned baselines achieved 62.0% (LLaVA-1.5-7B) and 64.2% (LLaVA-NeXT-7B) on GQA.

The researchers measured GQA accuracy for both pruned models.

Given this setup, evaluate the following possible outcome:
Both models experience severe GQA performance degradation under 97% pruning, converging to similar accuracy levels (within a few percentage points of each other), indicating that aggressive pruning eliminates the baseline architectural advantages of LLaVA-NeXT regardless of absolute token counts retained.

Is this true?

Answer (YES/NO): NO